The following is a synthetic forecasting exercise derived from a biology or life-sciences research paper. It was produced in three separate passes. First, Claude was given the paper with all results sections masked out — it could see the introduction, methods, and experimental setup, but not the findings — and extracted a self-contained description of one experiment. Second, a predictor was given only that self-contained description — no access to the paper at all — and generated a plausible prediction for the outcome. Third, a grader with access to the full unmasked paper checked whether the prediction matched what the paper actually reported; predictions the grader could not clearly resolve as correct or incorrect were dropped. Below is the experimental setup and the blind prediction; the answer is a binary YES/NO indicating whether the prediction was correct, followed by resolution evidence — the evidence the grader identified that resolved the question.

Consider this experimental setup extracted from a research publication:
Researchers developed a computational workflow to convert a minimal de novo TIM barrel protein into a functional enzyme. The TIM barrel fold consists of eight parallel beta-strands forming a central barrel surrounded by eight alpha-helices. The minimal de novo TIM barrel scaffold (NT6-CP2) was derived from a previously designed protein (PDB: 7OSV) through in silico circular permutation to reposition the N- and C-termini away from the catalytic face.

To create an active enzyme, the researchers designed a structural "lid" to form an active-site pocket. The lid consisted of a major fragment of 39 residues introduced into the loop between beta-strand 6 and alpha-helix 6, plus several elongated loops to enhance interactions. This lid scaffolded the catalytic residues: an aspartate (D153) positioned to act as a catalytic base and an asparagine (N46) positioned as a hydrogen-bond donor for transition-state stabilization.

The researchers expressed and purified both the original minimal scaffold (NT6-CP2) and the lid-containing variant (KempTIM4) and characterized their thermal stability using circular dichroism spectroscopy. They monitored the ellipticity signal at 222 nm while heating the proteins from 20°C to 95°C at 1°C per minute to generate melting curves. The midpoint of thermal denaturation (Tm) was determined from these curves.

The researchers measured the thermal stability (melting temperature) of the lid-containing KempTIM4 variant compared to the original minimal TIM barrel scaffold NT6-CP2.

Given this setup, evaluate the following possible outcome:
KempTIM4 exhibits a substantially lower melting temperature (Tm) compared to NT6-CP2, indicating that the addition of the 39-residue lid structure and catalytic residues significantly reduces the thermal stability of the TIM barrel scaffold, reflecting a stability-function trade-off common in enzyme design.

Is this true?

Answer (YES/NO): YES